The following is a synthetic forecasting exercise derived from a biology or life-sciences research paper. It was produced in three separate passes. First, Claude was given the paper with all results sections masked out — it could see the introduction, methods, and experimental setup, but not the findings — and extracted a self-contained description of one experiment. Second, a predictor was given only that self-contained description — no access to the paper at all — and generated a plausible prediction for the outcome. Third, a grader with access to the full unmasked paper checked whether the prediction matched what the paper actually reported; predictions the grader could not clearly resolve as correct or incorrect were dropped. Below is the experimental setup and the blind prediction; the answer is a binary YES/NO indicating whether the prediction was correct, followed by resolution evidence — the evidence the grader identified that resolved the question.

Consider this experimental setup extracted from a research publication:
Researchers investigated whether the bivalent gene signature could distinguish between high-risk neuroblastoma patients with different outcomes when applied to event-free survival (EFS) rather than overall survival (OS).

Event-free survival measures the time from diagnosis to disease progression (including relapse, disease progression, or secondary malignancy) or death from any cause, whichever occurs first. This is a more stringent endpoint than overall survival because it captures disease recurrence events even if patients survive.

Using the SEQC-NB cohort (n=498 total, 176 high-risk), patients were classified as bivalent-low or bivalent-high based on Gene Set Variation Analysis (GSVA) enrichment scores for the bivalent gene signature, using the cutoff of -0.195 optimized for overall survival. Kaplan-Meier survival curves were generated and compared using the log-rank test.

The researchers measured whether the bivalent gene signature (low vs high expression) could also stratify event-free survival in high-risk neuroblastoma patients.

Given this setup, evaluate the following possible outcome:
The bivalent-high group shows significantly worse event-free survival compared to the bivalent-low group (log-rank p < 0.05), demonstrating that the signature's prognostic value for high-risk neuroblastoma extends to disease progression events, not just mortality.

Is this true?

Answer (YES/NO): NO